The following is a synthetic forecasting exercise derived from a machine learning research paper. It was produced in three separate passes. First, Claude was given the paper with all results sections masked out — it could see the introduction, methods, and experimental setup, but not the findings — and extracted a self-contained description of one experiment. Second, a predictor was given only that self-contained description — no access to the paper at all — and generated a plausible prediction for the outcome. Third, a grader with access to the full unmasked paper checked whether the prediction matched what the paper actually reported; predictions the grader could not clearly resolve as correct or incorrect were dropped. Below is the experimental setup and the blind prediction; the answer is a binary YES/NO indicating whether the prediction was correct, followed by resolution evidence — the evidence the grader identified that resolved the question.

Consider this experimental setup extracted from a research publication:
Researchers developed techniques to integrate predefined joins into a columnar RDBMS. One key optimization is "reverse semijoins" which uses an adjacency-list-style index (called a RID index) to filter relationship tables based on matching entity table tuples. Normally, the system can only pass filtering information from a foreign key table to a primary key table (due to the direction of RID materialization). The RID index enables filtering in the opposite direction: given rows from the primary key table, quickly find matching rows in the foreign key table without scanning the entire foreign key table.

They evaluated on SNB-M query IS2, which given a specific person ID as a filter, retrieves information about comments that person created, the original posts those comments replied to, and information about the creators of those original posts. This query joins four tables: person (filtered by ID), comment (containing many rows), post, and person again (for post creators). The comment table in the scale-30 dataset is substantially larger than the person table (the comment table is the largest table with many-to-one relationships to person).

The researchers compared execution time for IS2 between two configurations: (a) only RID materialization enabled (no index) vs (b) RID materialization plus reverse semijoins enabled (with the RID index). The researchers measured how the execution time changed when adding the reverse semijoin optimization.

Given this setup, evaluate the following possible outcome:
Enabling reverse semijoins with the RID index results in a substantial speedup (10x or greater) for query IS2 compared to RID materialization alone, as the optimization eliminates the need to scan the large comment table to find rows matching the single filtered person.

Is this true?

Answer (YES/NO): YES